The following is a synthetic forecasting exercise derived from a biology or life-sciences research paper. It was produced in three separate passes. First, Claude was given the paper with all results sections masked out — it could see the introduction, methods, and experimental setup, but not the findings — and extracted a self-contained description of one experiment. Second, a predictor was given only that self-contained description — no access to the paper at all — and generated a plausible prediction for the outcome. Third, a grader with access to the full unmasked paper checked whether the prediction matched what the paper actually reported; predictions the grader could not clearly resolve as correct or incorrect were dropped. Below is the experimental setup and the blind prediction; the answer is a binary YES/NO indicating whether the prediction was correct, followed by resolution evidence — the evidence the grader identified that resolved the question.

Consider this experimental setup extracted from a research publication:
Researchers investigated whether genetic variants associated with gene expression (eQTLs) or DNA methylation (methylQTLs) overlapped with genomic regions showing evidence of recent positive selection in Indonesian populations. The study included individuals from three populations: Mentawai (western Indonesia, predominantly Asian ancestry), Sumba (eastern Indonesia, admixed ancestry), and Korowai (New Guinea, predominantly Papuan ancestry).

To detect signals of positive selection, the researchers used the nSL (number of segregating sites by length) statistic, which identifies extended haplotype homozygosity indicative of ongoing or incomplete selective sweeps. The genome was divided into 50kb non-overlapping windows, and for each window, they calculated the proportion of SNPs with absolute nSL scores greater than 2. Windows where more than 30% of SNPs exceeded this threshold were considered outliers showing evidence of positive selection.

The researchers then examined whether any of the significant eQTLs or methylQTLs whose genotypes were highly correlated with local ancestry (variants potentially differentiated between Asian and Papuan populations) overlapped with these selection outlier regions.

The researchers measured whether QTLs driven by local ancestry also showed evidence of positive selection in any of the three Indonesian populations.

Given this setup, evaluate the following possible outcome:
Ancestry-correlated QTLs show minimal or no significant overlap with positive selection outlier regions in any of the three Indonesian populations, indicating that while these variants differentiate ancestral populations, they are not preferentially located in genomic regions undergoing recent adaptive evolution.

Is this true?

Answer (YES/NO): YES